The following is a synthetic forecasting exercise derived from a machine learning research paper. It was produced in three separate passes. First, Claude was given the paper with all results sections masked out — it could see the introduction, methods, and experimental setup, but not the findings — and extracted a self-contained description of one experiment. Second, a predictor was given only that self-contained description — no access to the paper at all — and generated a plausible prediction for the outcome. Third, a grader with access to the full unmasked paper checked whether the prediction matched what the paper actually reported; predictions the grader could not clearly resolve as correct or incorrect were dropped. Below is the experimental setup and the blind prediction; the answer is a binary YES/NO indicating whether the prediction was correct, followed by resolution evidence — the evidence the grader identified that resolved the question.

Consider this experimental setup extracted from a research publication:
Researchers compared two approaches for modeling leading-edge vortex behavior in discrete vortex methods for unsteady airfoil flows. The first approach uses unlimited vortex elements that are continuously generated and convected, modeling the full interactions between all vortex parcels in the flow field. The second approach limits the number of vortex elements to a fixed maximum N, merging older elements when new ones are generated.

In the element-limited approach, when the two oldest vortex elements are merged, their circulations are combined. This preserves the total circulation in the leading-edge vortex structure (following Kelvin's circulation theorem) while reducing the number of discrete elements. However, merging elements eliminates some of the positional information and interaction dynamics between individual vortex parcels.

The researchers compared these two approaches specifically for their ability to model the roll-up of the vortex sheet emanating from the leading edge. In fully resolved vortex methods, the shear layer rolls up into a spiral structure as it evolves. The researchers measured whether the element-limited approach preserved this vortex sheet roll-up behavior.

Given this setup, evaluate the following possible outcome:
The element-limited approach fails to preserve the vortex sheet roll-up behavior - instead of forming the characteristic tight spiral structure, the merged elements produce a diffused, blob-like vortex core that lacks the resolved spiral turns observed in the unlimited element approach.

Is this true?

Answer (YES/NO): NO